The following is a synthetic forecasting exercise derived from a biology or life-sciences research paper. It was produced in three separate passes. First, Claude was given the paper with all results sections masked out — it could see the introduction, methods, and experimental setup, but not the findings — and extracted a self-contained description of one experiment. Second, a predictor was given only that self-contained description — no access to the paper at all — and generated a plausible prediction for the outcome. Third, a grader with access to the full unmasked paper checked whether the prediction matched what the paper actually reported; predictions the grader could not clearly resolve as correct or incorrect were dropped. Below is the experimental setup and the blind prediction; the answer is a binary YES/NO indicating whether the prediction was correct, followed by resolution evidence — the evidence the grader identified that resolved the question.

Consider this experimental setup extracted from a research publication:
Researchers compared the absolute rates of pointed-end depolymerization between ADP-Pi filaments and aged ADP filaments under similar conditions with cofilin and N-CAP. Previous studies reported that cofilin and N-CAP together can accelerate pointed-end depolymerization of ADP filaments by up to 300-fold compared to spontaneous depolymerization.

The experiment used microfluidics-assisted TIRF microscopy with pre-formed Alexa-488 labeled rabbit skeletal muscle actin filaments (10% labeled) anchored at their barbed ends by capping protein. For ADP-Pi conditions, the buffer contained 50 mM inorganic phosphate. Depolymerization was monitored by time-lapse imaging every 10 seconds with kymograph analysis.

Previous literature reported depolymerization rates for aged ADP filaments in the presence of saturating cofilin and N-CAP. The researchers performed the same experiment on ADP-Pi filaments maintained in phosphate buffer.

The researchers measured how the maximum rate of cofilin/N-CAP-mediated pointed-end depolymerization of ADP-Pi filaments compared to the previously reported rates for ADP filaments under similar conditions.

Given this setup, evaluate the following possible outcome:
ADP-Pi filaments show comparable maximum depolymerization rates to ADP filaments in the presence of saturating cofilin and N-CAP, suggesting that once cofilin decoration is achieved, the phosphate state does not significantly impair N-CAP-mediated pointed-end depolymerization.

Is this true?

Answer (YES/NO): NO